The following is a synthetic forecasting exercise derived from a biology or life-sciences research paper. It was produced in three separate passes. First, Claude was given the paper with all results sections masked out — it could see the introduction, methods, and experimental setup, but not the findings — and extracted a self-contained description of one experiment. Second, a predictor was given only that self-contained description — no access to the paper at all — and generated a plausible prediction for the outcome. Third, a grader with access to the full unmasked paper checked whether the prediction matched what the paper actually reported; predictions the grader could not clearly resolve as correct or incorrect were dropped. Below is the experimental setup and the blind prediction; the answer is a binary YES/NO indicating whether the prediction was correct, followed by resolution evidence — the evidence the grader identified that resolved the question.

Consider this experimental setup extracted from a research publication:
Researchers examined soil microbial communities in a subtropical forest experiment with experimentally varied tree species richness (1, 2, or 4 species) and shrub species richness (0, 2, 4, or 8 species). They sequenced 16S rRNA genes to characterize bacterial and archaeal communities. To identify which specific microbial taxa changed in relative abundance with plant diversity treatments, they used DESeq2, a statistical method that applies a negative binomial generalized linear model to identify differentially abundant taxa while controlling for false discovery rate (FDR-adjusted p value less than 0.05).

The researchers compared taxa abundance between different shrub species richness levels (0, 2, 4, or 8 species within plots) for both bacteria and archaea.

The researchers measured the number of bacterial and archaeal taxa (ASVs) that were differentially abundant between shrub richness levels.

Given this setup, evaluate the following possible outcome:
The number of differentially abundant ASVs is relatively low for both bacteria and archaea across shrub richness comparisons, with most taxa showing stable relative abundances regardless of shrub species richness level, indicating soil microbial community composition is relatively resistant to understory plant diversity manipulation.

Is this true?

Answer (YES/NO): NO